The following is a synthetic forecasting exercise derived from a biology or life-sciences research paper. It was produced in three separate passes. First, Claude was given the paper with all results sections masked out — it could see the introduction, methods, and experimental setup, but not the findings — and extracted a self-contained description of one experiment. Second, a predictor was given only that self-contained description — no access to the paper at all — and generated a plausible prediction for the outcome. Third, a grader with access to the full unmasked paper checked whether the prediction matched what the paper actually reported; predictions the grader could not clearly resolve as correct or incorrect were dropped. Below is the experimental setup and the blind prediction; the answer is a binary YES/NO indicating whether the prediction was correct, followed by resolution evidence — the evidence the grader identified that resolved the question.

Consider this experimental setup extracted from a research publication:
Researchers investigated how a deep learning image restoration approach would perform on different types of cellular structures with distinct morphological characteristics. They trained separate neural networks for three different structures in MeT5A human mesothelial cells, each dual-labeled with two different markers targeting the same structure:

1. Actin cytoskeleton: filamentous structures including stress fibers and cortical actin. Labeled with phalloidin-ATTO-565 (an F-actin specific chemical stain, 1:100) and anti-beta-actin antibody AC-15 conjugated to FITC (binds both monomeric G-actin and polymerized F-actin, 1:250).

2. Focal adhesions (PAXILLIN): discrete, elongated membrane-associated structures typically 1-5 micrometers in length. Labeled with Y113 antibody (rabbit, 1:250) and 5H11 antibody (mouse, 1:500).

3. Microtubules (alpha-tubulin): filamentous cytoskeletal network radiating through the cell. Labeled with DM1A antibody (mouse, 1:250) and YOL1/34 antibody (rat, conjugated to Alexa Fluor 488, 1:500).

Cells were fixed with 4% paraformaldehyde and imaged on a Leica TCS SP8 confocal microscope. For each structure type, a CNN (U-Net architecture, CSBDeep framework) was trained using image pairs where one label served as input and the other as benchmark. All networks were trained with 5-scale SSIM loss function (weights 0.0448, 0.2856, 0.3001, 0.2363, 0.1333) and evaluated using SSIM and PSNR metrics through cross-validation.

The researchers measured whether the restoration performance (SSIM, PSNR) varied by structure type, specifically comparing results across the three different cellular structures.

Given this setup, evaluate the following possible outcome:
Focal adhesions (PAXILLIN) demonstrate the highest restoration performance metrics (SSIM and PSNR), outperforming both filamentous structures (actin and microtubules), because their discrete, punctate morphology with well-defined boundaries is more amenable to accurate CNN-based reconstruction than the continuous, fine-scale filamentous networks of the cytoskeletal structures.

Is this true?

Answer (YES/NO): NO